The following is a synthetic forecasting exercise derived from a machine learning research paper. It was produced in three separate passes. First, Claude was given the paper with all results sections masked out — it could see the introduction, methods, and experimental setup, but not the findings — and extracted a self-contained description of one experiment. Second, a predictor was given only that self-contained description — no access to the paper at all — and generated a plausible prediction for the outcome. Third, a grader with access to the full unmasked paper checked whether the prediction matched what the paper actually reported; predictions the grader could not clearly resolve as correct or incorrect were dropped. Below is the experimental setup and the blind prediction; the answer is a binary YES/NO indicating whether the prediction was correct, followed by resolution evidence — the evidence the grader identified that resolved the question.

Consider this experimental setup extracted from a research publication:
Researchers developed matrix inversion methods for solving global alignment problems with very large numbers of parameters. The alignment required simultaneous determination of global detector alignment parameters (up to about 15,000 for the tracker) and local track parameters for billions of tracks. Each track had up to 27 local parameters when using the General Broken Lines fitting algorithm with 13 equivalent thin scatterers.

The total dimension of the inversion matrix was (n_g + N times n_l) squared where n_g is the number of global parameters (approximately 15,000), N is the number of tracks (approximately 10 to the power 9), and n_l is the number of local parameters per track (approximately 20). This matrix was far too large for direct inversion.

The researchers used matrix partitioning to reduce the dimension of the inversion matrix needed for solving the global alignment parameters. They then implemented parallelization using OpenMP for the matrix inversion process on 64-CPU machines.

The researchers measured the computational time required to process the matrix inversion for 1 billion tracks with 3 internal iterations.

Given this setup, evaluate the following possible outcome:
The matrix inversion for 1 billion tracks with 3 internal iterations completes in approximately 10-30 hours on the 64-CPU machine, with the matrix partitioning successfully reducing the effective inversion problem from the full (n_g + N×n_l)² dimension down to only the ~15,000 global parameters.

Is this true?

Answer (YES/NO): YES